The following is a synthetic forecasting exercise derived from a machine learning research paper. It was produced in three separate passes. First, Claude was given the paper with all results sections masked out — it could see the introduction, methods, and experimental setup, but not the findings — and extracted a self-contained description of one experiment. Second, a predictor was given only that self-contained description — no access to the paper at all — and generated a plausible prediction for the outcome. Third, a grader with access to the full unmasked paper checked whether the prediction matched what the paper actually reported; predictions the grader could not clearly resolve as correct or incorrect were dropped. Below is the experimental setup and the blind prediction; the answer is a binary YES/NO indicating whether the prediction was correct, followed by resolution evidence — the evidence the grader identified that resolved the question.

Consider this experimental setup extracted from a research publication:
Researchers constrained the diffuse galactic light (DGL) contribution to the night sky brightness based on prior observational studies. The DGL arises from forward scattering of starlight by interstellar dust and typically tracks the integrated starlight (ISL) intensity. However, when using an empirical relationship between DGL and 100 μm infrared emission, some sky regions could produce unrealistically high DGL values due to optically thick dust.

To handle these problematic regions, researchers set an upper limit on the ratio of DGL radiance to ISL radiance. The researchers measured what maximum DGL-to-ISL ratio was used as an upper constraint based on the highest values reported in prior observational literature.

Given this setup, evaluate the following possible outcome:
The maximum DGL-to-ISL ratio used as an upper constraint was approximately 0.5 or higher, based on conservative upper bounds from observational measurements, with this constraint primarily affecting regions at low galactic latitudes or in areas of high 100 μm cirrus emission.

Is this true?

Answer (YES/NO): NO